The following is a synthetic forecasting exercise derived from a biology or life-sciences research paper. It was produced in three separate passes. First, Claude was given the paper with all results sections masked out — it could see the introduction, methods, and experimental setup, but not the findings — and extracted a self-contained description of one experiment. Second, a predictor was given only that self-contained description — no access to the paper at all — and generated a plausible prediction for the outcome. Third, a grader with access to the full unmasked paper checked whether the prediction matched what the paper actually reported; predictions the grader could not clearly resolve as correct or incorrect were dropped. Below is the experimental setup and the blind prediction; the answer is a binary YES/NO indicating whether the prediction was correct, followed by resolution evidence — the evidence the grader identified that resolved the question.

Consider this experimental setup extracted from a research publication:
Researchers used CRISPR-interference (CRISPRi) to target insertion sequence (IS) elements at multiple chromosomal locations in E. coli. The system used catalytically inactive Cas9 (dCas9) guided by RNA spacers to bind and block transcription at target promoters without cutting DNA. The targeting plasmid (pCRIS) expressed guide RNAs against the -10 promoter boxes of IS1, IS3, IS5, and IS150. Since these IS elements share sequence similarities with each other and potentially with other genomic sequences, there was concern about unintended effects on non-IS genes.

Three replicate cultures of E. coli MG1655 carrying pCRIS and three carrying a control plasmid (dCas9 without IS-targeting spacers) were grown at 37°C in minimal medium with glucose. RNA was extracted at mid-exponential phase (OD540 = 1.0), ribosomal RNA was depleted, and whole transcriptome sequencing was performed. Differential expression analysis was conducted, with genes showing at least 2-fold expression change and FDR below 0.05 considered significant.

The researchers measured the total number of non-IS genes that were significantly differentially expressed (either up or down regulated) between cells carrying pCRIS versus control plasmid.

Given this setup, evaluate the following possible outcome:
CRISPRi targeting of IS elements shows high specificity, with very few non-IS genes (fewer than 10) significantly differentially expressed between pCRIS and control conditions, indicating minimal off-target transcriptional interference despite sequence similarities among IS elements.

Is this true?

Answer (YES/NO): YES